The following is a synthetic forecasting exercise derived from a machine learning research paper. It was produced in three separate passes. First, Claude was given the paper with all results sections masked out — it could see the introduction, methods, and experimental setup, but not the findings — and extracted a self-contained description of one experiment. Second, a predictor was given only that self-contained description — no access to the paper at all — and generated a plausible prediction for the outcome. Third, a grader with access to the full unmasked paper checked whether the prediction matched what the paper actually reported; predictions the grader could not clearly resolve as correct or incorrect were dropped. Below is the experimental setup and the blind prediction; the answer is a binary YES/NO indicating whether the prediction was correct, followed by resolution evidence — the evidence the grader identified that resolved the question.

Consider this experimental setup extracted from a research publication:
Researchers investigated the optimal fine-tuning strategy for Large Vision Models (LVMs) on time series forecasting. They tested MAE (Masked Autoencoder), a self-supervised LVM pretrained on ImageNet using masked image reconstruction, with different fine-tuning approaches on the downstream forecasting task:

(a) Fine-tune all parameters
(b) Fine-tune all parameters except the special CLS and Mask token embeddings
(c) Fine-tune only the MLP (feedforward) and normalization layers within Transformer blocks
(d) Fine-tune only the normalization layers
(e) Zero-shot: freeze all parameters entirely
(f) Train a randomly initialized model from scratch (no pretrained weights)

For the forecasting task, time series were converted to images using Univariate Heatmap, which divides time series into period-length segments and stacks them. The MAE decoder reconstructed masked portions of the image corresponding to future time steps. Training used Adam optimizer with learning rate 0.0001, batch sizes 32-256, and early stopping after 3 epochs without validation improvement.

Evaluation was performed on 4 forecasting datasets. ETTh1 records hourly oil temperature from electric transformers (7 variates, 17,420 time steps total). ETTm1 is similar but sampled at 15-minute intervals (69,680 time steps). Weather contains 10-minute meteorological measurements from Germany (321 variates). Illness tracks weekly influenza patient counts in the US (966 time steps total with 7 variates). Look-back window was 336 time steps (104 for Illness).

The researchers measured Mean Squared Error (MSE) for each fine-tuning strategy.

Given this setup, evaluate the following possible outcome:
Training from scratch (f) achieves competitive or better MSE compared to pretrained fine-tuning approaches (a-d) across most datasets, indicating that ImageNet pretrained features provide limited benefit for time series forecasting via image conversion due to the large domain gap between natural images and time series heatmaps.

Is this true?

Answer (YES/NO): NO